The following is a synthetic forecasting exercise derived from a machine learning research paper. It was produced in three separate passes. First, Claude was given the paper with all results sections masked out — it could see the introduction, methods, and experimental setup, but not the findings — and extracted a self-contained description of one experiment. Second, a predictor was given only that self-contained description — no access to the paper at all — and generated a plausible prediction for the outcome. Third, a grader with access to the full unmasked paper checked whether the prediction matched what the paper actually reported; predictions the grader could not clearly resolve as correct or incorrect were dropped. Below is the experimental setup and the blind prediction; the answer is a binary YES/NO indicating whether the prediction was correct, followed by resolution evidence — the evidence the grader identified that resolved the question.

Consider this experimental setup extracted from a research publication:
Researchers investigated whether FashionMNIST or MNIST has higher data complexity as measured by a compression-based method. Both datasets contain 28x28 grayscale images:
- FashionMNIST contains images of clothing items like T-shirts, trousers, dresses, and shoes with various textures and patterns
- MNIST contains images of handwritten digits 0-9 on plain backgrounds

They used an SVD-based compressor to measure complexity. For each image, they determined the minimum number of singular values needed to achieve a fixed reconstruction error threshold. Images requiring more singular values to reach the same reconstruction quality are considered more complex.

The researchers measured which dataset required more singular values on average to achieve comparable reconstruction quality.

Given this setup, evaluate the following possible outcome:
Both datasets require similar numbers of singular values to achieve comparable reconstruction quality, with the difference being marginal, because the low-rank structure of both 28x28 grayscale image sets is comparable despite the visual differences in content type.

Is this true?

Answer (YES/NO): NO